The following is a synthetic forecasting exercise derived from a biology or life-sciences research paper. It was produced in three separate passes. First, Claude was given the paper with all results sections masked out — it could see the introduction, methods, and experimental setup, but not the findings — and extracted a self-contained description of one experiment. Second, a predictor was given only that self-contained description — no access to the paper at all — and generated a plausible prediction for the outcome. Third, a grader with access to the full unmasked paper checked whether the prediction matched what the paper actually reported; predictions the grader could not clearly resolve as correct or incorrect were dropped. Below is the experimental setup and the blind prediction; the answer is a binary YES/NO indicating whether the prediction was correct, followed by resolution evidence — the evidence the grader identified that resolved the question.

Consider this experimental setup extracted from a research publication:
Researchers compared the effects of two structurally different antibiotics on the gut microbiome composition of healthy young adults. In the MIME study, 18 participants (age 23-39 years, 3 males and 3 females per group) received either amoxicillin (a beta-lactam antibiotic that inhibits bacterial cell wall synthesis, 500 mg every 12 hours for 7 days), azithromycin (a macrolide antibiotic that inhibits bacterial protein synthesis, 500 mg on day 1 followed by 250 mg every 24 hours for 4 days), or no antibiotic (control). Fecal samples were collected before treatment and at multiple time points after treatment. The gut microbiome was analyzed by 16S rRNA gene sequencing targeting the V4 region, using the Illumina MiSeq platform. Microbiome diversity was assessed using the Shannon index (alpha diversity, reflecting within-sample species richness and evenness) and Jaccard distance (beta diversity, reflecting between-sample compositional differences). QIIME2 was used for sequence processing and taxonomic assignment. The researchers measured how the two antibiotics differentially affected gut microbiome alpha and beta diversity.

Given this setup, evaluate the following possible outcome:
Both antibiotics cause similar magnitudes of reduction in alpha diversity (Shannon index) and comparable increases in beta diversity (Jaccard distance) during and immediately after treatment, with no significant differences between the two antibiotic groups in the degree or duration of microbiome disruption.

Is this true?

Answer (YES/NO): NO